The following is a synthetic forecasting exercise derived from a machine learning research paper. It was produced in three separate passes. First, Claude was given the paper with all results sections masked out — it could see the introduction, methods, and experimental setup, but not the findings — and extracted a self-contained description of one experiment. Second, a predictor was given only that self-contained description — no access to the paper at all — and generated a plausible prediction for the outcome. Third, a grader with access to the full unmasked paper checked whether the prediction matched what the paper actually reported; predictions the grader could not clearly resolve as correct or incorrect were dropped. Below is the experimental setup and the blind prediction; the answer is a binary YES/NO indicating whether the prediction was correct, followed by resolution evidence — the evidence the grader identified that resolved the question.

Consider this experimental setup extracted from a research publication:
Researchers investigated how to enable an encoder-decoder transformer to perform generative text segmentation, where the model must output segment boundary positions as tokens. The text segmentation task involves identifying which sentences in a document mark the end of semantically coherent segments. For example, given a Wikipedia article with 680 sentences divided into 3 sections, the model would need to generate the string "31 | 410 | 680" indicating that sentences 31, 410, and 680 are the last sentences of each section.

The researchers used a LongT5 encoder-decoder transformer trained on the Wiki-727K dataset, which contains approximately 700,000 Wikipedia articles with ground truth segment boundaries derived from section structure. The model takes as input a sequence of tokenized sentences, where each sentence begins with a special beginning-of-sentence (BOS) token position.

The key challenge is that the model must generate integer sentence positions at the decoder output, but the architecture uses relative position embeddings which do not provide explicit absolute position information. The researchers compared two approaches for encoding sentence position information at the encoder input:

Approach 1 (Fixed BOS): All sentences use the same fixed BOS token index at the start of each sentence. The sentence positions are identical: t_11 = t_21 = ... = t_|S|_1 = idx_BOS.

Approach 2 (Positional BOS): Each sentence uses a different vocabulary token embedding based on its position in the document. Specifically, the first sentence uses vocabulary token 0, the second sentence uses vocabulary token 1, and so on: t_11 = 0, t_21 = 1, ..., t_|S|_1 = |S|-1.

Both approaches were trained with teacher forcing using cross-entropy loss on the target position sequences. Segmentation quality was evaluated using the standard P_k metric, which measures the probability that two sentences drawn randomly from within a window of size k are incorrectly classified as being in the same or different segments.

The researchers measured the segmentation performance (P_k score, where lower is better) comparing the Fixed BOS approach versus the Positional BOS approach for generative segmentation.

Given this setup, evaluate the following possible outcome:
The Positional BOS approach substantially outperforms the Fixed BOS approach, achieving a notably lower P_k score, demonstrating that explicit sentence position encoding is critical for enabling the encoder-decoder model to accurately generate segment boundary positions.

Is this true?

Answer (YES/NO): YES